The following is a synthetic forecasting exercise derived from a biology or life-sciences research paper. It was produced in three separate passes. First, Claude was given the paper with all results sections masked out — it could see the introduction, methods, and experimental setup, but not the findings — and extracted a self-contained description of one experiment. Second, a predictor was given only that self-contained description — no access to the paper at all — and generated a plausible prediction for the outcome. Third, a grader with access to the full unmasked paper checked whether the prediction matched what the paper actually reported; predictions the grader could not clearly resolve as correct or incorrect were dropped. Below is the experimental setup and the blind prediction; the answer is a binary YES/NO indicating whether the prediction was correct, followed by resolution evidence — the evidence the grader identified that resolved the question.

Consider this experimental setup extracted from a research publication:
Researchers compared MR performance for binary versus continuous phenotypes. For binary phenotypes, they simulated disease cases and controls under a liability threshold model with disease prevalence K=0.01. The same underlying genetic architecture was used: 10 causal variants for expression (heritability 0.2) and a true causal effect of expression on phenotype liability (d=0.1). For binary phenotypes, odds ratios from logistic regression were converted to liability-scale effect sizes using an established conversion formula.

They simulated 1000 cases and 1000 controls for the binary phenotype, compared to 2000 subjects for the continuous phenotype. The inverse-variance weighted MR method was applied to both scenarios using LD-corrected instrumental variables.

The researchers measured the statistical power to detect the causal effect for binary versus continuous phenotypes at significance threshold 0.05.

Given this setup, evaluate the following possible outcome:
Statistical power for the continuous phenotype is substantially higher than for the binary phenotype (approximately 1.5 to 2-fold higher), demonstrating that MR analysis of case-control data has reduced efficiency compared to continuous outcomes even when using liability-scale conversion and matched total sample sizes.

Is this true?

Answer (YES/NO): NO